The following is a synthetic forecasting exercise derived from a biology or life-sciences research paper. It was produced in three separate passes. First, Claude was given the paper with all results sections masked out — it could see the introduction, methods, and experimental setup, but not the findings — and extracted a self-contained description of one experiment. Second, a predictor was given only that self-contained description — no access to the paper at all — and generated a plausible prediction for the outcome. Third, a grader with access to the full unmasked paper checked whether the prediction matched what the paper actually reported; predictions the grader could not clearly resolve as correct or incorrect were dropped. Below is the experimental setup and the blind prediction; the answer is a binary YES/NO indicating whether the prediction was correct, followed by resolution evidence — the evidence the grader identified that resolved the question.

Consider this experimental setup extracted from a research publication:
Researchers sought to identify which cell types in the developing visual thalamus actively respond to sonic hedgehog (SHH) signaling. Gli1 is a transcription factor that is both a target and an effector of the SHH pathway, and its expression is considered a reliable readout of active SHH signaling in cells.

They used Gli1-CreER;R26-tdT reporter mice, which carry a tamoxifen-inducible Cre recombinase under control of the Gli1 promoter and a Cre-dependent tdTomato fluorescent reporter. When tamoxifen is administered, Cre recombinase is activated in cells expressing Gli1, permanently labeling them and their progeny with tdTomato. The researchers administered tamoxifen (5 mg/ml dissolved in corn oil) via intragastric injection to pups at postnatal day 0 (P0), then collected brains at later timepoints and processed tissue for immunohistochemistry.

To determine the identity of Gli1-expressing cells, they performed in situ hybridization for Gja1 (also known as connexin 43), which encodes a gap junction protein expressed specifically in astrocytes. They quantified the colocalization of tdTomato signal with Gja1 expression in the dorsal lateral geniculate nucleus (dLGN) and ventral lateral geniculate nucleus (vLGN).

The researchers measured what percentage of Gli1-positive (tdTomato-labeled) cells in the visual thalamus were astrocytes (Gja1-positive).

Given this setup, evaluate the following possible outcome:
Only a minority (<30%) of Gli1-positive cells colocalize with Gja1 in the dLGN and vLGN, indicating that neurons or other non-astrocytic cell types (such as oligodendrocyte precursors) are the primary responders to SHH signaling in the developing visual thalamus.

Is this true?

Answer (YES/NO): NO